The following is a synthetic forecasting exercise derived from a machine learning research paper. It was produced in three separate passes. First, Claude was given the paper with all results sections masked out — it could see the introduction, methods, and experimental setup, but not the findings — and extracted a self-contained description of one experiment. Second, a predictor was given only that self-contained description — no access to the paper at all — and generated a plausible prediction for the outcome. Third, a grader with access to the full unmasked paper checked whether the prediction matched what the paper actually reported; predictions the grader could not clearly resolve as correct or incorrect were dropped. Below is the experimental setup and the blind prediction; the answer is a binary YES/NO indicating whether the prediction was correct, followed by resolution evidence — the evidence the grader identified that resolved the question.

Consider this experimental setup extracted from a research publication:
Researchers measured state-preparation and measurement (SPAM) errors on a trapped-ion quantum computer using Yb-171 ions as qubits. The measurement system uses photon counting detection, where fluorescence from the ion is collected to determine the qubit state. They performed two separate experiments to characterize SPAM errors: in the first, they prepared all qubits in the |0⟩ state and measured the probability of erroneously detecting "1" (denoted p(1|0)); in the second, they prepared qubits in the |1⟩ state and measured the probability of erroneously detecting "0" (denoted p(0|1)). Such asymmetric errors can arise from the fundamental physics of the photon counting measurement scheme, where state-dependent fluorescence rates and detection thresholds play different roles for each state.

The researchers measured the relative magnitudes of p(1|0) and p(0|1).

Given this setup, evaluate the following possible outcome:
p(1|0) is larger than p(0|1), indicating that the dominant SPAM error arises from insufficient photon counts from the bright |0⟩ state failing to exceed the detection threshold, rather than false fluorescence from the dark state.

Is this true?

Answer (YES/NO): NO